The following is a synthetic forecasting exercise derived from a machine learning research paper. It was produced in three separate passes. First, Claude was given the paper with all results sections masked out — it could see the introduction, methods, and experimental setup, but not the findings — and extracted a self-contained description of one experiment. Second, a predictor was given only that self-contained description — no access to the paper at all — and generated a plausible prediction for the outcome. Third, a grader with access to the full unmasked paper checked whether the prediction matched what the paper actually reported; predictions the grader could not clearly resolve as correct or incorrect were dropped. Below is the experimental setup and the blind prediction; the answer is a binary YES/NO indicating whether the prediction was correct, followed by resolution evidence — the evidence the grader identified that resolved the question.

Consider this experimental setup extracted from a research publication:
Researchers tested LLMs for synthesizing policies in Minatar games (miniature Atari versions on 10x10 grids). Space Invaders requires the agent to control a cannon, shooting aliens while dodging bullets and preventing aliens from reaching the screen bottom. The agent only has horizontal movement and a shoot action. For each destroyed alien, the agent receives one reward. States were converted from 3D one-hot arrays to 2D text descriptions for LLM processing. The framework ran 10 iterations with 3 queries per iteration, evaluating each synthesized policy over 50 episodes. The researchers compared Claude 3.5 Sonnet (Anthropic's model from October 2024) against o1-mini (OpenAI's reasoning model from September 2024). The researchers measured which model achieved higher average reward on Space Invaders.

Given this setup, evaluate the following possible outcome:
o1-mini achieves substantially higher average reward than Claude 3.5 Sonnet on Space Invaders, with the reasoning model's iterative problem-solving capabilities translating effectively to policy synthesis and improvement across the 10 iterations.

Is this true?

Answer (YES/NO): NO